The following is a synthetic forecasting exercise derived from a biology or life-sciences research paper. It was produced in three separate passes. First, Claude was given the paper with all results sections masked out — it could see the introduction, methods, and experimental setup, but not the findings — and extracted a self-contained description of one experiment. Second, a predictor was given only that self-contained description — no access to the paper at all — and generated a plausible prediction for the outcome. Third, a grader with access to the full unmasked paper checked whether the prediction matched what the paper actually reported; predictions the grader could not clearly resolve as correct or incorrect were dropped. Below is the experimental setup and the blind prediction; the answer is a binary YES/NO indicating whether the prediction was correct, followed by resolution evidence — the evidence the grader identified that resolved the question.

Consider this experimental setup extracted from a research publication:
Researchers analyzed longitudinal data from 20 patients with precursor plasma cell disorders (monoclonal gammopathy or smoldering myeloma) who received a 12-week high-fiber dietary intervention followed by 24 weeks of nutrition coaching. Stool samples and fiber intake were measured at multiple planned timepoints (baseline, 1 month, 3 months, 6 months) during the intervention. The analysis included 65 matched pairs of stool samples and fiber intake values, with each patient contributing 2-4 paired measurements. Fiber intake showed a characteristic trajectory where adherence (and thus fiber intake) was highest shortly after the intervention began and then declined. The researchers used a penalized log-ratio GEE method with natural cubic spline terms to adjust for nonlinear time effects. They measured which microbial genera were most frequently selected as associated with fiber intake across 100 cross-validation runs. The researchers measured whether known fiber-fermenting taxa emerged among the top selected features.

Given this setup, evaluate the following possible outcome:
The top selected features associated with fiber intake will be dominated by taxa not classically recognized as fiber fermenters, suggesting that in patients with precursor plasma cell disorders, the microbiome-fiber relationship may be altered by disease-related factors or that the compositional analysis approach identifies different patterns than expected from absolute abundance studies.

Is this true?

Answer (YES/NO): NO